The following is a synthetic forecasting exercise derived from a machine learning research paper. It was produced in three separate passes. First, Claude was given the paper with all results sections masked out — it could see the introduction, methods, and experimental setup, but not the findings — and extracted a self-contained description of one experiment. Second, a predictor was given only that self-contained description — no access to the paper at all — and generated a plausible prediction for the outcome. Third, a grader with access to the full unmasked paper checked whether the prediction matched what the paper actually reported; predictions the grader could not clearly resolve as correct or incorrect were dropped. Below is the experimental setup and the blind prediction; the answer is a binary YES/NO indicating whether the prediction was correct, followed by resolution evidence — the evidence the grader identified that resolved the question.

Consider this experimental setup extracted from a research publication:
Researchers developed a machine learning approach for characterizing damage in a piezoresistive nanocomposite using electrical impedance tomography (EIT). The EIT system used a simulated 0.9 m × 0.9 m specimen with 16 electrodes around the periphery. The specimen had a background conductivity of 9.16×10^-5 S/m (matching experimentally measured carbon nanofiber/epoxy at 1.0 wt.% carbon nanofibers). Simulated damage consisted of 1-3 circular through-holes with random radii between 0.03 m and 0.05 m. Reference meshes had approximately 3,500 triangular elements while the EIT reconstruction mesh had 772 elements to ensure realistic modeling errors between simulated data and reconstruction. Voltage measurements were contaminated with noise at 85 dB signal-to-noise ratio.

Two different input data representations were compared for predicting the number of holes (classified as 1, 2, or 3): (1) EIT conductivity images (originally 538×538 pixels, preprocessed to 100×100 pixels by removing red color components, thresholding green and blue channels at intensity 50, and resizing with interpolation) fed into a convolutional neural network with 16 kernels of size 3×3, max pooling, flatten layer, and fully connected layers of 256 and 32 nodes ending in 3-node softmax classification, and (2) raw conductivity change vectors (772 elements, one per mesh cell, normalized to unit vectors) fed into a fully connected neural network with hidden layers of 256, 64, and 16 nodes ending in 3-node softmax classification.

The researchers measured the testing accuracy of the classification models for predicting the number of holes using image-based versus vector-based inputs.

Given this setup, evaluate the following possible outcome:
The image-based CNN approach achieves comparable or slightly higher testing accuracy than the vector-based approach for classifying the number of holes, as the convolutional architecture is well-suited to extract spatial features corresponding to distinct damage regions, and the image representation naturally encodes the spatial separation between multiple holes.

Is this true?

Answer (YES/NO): NO